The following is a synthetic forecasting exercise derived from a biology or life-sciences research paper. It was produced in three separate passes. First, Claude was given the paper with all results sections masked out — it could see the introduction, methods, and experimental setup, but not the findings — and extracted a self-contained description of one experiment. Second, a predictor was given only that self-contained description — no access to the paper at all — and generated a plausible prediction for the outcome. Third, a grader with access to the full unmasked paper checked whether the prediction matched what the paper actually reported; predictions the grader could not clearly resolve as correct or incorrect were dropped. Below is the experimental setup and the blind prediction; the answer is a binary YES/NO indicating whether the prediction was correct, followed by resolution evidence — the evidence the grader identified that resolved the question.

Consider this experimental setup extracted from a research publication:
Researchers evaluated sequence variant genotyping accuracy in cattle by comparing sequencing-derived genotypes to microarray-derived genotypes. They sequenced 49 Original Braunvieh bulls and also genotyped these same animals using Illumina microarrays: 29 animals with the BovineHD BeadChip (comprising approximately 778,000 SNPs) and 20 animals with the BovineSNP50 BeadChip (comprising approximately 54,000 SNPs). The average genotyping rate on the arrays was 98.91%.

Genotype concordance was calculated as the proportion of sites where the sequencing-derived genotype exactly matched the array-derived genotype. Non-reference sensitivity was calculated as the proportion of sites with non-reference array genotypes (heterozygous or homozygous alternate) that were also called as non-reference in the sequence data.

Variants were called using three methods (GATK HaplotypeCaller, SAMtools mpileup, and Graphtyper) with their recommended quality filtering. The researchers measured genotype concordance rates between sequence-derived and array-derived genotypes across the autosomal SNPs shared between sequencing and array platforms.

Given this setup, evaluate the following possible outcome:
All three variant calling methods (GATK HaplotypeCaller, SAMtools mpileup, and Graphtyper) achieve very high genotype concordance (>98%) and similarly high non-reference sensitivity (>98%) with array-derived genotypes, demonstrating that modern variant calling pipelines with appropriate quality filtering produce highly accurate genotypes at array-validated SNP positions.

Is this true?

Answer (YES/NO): NO